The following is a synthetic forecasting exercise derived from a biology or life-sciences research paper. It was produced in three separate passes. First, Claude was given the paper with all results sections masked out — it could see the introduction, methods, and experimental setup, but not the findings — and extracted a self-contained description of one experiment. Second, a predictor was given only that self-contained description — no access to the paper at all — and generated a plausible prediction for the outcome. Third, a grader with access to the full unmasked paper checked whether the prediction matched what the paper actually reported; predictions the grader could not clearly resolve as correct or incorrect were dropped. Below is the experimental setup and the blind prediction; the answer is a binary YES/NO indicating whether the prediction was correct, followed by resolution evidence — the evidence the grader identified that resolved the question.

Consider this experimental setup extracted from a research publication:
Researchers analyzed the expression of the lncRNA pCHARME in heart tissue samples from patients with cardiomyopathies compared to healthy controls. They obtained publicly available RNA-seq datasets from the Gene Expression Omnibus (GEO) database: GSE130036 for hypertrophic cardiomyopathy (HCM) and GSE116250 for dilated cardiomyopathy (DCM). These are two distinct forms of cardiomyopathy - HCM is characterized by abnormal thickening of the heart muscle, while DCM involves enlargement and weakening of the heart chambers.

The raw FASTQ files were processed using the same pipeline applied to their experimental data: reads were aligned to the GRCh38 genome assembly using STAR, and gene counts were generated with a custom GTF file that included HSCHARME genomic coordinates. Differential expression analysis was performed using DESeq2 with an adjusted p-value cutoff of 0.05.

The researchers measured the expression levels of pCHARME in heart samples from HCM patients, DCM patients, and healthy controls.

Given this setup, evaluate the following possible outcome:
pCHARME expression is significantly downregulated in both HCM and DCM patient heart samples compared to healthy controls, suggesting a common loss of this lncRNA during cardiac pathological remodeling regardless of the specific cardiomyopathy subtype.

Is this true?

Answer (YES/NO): NO